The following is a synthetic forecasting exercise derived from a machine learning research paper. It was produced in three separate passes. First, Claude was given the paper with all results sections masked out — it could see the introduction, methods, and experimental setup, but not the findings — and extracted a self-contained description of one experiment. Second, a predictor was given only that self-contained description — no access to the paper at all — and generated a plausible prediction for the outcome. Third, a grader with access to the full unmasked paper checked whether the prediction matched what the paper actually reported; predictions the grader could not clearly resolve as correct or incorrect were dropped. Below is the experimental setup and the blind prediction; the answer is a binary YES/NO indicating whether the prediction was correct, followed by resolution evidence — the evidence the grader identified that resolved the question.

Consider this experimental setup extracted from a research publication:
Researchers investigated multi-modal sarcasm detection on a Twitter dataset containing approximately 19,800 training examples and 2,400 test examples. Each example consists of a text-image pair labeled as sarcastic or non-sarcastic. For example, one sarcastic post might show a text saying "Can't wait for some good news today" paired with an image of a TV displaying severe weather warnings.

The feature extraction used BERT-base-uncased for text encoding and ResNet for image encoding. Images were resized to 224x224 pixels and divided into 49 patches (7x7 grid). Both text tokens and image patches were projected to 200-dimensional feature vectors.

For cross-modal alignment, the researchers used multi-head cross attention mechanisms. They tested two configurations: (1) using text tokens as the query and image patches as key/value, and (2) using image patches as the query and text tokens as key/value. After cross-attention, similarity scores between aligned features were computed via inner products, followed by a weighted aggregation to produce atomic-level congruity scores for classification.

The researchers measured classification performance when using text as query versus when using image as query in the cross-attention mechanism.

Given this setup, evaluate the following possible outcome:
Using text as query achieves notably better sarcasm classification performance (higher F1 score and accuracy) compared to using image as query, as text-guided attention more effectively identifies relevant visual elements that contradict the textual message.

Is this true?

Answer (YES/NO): YES